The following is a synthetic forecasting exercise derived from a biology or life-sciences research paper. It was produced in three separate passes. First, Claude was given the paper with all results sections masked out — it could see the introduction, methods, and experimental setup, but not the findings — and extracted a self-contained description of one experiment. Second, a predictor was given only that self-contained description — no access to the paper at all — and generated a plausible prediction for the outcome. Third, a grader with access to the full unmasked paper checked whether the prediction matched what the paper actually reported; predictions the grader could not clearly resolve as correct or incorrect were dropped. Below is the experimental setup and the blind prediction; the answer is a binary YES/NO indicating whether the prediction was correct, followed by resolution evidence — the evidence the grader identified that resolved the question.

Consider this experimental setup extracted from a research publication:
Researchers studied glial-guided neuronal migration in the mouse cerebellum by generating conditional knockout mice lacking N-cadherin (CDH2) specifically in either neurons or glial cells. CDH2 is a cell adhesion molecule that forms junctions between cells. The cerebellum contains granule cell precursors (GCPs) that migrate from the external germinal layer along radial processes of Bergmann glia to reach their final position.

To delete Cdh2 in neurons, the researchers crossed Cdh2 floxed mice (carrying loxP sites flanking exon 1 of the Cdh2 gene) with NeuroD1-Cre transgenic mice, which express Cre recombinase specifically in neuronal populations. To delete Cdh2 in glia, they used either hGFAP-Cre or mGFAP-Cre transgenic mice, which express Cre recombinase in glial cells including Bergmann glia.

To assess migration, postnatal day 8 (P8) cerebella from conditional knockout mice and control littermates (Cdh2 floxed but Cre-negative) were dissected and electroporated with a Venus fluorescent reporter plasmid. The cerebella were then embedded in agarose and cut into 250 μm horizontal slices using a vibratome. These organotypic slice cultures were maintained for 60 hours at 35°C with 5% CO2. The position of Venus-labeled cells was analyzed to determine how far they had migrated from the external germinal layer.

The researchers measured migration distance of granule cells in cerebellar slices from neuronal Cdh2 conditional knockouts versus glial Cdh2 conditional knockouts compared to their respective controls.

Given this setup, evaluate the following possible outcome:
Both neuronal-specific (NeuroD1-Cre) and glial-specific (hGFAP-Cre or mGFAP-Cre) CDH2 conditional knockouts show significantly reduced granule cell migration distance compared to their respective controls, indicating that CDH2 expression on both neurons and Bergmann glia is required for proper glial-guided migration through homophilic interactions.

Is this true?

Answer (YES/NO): NO